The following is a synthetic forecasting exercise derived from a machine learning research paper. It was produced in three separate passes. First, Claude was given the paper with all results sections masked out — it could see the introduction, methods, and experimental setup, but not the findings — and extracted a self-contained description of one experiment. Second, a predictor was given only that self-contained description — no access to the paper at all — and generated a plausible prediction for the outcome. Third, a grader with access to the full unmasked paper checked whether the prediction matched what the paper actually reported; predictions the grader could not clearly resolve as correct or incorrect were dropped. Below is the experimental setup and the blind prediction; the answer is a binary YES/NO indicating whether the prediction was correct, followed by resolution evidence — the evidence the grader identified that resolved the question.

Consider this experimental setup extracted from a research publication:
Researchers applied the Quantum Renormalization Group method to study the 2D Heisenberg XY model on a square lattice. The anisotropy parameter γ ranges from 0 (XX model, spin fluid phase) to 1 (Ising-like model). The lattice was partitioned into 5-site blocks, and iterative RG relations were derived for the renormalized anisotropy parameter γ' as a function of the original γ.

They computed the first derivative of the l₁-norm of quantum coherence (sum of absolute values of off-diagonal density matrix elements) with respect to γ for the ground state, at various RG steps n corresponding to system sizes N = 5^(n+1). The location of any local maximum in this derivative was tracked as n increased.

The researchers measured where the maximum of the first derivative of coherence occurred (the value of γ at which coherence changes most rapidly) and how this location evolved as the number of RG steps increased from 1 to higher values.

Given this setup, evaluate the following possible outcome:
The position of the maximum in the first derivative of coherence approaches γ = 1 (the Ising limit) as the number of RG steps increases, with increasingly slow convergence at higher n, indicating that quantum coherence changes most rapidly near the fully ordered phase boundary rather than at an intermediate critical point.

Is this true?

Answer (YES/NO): NO